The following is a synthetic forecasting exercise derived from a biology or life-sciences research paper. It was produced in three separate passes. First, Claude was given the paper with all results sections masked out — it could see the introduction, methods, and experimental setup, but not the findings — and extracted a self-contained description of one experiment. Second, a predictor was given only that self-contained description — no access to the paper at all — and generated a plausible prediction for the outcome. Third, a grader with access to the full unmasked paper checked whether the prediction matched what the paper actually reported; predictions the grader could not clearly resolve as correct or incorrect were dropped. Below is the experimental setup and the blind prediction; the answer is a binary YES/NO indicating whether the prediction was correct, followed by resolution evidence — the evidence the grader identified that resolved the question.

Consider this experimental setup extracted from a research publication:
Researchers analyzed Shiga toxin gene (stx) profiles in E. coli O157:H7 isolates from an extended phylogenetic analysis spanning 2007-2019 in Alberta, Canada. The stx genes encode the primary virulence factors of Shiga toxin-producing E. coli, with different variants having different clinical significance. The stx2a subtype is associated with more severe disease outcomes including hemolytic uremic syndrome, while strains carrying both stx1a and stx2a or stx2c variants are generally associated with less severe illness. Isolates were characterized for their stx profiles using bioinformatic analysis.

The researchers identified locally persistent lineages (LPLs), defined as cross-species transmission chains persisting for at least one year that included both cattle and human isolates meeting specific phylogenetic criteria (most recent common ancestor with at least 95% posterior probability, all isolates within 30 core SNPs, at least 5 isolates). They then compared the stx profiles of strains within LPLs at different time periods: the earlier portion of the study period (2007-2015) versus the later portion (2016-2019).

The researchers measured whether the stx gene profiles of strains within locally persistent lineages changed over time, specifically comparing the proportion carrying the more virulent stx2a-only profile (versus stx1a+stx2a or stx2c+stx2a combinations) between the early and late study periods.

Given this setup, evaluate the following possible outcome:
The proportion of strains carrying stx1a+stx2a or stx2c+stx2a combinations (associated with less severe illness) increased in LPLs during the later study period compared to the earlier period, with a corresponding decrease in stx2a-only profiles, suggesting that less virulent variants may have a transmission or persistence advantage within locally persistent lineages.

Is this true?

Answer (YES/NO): NO